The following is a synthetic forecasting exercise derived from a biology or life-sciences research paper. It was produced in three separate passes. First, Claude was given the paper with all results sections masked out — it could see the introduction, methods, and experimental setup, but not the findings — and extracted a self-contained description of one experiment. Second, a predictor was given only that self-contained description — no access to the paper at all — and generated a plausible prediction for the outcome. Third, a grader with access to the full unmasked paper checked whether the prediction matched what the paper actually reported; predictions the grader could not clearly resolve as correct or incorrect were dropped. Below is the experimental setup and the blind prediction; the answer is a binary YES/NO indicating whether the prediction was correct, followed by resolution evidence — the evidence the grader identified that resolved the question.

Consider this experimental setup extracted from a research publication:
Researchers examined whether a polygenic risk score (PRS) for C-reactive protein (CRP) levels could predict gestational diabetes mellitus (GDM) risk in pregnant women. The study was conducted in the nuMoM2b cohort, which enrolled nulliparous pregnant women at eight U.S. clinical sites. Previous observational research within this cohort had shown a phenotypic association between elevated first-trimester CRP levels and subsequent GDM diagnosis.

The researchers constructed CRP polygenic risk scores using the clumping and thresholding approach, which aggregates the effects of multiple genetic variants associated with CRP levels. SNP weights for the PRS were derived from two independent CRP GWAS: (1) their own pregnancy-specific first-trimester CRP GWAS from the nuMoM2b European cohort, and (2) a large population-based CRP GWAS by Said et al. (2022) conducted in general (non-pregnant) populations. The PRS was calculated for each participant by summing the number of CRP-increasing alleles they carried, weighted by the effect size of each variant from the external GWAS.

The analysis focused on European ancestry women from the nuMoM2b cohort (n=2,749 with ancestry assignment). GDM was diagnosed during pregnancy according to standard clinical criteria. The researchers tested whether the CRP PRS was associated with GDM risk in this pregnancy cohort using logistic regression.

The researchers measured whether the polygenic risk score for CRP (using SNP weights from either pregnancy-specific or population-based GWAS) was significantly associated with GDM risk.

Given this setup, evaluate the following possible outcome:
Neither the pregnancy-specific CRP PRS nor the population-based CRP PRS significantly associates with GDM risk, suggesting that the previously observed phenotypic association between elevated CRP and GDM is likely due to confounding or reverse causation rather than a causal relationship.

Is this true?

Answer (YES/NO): YES